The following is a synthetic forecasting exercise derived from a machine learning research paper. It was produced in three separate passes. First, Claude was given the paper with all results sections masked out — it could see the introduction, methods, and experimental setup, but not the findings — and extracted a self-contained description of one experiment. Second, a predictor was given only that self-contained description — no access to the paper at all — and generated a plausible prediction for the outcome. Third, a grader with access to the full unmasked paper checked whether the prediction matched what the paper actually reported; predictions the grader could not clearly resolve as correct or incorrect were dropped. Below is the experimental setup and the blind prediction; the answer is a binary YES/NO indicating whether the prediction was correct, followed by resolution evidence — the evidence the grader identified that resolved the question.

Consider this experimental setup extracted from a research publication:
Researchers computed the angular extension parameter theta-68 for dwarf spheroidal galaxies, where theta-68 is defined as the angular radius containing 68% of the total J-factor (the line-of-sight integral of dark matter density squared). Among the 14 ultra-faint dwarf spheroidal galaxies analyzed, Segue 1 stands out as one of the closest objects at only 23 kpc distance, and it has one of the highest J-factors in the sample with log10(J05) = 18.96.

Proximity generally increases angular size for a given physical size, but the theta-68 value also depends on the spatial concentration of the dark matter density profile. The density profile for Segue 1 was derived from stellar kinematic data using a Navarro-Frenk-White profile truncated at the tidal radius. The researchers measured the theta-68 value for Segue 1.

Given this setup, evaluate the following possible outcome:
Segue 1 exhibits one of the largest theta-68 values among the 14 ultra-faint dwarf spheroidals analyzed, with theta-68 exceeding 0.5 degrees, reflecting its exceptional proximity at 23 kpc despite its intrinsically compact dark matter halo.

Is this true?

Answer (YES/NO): NO